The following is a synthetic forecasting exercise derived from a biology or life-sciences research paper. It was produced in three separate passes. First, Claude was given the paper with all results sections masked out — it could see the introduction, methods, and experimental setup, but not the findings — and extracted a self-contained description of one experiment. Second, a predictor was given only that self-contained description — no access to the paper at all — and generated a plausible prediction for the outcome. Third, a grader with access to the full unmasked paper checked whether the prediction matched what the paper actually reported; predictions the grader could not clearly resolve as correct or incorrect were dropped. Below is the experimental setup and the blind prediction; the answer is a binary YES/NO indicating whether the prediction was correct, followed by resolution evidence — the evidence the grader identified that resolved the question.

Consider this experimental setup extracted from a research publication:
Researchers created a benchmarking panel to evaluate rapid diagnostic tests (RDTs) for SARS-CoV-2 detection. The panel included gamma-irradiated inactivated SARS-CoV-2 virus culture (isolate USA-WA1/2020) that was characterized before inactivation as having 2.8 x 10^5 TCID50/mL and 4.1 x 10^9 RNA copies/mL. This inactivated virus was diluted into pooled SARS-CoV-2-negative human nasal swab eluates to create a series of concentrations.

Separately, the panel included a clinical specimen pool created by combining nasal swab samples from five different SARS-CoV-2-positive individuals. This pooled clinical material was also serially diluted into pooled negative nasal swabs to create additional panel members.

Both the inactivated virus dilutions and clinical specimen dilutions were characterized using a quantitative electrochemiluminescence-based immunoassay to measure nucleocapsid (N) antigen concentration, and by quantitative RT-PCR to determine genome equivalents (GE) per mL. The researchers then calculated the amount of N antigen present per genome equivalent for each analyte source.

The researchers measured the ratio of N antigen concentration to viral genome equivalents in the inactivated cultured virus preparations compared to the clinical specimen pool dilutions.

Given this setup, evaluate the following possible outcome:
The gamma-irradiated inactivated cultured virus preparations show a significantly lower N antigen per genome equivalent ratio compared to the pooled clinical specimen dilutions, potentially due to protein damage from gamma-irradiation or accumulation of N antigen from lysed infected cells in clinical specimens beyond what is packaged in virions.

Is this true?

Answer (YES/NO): NO